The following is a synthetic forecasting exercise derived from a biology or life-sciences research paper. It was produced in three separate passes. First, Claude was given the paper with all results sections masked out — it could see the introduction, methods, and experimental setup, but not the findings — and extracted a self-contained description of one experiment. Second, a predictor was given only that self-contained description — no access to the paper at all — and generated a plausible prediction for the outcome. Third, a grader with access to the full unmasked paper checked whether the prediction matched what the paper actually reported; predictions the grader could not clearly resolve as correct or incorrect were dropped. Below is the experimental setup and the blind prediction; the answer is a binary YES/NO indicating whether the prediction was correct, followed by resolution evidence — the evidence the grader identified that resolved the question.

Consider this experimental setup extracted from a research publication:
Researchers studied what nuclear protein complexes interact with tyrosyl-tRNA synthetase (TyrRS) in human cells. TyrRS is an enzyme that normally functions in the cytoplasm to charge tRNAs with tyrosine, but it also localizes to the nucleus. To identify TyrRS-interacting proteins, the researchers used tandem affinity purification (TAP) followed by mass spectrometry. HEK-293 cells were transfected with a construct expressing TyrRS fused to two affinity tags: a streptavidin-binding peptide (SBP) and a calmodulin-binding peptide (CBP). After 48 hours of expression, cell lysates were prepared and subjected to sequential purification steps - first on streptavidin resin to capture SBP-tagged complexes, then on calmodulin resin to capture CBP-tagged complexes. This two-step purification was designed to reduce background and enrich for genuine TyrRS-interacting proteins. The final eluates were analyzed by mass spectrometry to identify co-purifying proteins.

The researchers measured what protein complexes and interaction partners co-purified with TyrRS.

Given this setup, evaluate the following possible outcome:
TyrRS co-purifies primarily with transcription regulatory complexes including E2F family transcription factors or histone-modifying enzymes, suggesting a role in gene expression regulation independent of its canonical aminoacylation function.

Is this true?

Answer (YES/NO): YES